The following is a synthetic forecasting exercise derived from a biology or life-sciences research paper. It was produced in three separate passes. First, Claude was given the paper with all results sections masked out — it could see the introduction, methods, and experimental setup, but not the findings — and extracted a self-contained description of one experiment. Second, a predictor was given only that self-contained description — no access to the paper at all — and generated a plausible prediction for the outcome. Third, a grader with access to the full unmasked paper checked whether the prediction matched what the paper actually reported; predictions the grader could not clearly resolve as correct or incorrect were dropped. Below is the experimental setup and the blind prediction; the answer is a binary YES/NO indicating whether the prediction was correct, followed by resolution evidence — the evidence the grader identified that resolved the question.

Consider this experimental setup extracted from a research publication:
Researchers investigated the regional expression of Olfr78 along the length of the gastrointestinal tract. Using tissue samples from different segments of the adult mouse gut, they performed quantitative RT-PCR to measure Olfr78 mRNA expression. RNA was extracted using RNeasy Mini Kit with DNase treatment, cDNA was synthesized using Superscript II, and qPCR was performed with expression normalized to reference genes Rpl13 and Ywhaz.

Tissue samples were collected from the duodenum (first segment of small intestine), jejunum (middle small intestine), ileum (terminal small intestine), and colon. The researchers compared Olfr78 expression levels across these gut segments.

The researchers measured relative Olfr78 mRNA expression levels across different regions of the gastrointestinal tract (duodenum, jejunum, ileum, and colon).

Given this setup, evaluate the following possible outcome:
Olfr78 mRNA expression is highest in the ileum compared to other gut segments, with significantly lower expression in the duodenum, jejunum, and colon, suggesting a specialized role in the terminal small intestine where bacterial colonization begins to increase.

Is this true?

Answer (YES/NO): NO